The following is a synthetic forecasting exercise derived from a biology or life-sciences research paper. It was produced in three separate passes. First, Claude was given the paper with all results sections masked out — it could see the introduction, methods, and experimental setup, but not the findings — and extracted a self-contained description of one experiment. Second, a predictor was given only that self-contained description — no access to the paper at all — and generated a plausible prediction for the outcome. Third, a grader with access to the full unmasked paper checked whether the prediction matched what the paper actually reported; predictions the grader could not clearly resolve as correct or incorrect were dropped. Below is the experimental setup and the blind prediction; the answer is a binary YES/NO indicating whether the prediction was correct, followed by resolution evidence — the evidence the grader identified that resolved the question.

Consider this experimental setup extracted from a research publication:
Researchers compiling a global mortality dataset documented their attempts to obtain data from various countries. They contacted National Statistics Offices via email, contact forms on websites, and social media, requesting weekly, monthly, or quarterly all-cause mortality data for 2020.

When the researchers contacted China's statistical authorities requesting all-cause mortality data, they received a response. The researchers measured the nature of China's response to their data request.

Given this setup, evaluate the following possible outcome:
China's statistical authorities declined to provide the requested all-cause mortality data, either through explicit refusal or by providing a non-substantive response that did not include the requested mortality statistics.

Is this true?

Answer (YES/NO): YES